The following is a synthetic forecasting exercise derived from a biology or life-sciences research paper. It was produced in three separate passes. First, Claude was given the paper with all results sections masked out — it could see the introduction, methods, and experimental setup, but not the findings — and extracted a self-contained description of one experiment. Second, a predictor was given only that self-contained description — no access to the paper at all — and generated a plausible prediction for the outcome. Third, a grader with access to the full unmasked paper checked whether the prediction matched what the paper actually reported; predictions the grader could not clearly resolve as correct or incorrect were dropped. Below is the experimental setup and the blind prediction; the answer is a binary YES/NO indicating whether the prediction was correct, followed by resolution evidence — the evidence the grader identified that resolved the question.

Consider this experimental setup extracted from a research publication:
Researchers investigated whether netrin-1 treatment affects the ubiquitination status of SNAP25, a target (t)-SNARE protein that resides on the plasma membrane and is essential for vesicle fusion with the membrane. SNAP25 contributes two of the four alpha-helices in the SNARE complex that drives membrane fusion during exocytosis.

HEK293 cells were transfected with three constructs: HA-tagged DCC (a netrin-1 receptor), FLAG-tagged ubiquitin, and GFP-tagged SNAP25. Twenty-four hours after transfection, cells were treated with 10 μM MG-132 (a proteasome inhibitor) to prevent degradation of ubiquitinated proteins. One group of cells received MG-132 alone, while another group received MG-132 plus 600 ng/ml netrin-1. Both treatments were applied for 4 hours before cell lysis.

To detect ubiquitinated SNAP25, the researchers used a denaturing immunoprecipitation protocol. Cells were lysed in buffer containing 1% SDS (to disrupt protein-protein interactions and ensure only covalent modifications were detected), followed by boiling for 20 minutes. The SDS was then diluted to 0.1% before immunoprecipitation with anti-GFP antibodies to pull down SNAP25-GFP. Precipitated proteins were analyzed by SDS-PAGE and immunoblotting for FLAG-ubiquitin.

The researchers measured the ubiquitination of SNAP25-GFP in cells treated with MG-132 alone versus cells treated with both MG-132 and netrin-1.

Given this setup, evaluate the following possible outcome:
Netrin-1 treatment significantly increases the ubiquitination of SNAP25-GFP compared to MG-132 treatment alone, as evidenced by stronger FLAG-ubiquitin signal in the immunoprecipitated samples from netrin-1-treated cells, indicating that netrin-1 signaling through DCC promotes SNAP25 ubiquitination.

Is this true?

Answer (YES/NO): NO